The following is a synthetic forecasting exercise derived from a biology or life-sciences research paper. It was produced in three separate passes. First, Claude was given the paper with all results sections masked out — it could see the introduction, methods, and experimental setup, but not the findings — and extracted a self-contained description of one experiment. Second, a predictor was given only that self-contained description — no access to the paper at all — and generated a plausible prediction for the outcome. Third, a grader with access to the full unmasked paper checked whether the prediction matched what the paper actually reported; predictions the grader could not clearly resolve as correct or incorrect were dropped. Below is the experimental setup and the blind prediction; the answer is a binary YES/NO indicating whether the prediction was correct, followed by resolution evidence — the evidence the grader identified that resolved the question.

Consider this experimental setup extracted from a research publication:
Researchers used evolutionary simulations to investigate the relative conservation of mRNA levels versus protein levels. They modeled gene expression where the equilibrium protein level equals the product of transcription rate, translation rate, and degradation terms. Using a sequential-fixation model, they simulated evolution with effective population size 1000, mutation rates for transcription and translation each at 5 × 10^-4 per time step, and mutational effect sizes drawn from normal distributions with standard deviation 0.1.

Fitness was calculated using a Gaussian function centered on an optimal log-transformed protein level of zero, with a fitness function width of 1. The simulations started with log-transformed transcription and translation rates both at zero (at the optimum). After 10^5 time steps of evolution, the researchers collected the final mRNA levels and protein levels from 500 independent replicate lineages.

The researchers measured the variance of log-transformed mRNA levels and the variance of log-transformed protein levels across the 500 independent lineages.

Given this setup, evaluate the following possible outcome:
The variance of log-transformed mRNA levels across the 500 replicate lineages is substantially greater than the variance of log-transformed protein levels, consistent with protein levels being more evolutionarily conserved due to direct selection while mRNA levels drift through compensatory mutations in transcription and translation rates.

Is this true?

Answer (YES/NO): YES